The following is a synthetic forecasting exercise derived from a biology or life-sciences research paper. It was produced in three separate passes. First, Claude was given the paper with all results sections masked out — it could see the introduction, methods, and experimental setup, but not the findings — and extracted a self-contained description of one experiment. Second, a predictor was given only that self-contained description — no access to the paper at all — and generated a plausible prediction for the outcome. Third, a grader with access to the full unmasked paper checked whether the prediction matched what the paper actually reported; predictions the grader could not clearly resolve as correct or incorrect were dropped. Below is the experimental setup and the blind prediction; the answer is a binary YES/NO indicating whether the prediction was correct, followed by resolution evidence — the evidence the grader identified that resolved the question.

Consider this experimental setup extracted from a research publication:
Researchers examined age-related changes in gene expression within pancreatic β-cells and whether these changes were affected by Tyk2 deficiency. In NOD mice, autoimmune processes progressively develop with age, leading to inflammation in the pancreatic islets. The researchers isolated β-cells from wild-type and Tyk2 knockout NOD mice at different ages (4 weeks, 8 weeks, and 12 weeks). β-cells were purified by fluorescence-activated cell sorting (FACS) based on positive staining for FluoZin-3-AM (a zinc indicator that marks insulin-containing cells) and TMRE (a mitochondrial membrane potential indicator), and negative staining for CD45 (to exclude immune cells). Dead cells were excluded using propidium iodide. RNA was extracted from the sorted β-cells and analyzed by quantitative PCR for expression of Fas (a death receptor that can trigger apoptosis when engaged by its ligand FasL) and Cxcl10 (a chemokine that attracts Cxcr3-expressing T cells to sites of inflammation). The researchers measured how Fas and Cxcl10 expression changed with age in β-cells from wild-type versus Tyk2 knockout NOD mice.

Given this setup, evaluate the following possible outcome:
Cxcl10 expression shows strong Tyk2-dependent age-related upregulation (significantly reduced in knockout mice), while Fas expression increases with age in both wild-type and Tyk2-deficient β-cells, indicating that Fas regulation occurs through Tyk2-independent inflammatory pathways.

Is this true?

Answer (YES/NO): NO